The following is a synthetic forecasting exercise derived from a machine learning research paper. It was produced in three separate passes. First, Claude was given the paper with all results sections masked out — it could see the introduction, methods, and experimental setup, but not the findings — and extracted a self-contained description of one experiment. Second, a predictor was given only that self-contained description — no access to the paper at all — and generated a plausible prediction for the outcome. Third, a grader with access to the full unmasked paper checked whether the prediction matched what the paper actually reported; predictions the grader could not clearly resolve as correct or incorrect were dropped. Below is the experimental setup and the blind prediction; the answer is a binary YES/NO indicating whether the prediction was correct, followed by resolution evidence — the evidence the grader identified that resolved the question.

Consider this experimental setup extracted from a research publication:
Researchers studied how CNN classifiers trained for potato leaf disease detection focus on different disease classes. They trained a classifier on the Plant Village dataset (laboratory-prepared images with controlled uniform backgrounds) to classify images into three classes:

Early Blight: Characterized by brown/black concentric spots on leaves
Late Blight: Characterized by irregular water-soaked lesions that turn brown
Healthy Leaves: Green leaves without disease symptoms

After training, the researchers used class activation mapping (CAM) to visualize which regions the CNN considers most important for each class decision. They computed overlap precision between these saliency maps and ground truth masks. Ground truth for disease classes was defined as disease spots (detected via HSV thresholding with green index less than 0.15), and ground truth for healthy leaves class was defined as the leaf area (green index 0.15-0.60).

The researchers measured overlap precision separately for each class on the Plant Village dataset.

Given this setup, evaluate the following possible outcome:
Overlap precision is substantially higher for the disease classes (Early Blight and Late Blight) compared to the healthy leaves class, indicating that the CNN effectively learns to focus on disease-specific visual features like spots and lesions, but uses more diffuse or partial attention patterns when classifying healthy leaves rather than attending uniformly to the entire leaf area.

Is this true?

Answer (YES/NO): NO